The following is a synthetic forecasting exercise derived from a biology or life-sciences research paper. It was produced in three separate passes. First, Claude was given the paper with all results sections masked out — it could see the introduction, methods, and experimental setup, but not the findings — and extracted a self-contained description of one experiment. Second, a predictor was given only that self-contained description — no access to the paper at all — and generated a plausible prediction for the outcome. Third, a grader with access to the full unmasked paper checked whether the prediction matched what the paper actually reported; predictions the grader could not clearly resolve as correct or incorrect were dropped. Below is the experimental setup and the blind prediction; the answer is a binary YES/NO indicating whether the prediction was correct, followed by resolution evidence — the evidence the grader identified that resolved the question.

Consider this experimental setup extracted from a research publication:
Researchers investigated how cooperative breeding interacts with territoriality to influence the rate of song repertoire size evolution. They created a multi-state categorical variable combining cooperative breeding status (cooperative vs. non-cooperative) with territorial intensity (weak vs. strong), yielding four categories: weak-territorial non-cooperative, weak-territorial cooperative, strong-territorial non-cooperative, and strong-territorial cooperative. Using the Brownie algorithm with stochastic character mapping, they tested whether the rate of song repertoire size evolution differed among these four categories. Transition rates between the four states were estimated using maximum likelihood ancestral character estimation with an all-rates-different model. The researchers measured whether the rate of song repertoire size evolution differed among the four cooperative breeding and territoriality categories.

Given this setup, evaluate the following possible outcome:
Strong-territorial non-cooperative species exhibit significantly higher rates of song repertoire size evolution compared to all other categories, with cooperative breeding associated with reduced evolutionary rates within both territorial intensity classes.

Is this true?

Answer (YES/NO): NO